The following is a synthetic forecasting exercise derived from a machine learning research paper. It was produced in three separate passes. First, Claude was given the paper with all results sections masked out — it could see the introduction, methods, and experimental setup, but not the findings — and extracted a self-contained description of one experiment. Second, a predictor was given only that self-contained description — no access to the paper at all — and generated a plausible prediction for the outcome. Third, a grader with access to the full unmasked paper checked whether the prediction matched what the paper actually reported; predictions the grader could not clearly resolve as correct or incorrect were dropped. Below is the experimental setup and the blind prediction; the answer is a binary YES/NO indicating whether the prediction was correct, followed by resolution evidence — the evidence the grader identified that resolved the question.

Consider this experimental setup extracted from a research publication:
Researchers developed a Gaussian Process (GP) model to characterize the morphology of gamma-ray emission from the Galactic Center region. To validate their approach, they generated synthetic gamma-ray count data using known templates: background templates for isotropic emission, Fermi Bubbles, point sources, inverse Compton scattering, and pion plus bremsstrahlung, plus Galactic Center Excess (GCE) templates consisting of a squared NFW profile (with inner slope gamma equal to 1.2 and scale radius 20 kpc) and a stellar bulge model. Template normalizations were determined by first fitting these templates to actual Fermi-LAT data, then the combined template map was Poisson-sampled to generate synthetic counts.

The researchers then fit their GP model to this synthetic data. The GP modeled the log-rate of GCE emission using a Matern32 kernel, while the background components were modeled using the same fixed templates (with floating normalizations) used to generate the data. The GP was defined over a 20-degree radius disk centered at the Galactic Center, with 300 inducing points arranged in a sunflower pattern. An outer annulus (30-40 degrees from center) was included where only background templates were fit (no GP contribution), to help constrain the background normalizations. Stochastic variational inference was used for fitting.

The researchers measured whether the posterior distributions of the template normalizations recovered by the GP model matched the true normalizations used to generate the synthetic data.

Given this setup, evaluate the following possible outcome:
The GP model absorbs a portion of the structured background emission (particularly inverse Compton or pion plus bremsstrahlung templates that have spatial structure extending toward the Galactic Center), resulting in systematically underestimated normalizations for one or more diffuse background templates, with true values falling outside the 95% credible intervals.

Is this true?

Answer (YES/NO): NO